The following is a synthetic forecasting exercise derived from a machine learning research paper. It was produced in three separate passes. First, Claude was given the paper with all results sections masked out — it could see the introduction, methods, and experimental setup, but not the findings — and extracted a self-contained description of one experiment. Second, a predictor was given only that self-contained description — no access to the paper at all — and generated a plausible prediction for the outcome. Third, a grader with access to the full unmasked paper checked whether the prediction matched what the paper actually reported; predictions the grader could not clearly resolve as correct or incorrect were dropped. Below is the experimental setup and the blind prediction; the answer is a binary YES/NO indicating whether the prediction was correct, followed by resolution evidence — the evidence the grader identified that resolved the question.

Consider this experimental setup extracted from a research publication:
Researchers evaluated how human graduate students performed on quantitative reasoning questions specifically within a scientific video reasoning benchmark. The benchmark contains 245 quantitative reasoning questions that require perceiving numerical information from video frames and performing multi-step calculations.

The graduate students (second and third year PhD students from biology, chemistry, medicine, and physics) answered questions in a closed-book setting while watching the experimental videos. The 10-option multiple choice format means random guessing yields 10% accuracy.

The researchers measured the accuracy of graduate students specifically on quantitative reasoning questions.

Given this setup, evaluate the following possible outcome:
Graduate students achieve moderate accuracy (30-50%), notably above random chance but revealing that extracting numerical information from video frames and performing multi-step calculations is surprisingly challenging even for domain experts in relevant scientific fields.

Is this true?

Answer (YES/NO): NO